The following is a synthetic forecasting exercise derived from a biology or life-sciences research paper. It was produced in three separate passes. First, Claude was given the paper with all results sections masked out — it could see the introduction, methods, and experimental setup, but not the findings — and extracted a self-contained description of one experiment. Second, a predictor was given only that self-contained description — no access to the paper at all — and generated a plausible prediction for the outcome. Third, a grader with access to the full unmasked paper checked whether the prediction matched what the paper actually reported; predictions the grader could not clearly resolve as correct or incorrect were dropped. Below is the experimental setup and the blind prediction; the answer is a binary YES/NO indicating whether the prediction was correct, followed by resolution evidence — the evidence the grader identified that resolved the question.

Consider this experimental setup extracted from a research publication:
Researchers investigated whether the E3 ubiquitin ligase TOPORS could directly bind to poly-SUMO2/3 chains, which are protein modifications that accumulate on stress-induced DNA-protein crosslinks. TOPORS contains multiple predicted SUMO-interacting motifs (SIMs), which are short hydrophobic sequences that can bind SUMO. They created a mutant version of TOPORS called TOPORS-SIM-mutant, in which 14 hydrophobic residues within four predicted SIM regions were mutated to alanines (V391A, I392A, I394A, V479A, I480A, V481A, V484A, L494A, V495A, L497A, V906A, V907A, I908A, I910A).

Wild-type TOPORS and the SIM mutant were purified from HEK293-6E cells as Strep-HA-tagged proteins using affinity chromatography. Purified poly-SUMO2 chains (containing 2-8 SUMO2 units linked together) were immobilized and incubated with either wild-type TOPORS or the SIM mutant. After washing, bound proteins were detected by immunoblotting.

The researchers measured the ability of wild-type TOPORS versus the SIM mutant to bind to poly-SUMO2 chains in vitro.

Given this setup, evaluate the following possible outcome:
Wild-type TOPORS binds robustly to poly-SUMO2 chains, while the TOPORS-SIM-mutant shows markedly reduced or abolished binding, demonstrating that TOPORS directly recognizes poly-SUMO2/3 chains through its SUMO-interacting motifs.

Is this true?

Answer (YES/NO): YES